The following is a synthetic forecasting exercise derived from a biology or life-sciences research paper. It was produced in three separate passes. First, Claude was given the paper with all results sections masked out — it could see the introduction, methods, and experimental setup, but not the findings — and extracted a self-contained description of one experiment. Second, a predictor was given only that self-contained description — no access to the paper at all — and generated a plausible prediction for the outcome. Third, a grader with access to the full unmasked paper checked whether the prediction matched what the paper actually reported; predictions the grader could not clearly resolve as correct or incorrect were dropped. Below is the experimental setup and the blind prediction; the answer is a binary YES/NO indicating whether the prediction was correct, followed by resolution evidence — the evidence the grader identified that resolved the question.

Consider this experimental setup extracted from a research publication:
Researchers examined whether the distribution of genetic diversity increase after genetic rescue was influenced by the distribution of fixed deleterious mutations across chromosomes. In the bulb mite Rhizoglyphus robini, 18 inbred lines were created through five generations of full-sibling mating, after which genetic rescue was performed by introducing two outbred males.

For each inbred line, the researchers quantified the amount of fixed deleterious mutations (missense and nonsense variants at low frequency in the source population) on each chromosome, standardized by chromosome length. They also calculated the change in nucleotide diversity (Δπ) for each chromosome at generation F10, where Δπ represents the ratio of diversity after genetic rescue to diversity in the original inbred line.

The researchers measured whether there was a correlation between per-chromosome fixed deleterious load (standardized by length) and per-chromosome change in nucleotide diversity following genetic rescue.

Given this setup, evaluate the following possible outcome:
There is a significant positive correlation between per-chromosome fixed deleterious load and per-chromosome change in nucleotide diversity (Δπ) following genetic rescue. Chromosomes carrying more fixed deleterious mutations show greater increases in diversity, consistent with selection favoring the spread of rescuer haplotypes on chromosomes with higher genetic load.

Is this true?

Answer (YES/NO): YES